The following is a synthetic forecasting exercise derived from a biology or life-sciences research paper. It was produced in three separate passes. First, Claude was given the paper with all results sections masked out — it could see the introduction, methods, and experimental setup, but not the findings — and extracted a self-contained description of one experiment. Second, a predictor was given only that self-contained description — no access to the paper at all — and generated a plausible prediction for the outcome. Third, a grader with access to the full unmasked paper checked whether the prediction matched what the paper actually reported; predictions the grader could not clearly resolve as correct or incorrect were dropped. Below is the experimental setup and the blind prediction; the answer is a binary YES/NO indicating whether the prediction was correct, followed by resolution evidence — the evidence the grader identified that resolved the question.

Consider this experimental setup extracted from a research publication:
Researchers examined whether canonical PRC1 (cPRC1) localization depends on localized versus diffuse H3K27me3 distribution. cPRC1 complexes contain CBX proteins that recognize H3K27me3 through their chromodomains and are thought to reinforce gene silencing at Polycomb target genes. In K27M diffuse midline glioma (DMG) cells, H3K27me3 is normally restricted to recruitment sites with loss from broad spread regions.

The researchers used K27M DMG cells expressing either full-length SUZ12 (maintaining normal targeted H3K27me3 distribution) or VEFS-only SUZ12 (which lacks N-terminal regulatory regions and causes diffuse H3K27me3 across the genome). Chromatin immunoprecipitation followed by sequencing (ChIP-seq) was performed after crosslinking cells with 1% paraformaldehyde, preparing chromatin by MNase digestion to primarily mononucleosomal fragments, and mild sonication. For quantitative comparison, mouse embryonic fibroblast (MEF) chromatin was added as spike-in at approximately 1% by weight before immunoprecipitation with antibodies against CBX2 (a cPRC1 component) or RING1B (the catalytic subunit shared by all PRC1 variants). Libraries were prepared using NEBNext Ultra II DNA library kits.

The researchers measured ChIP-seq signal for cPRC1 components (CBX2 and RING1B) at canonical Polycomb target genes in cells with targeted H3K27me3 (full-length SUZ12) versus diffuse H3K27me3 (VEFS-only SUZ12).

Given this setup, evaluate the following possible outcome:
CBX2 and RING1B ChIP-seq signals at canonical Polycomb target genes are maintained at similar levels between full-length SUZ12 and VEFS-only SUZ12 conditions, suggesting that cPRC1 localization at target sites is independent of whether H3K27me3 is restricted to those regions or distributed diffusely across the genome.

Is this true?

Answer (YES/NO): NO